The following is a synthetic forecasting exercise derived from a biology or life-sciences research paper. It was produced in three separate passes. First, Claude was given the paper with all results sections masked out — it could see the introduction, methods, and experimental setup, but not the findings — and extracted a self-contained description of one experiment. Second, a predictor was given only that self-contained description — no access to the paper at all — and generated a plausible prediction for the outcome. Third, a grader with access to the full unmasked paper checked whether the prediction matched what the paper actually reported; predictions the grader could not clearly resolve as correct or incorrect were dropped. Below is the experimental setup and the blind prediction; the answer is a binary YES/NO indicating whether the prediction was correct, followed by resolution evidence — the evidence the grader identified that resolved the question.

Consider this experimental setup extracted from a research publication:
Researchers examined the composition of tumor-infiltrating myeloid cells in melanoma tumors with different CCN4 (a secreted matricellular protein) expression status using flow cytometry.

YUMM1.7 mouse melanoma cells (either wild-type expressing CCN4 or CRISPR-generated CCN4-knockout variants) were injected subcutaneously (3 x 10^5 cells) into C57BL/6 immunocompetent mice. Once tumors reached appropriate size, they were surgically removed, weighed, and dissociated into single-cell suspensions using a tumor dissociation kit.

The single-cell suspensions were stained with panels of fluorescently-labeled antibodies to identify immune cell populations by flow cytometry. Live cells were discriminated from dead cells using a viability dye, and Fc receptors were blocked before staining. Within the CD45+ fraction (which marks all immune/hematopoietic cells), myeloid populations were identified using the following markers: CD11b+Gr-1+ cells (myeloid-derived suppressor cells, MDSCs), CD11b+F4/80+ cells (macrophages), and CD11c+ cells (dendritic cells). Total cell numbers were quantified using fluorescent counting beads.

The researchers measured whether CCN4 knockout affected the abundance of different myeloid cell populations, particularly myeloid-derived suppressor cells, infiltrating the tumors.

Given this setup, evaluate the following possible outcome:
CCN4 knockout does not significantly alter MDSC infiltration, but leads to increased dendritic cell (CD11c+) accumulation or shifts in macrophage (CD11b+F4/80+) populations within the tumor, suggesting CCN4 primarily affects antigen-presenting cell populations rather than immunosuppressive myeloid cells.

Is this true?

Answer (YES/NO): NO